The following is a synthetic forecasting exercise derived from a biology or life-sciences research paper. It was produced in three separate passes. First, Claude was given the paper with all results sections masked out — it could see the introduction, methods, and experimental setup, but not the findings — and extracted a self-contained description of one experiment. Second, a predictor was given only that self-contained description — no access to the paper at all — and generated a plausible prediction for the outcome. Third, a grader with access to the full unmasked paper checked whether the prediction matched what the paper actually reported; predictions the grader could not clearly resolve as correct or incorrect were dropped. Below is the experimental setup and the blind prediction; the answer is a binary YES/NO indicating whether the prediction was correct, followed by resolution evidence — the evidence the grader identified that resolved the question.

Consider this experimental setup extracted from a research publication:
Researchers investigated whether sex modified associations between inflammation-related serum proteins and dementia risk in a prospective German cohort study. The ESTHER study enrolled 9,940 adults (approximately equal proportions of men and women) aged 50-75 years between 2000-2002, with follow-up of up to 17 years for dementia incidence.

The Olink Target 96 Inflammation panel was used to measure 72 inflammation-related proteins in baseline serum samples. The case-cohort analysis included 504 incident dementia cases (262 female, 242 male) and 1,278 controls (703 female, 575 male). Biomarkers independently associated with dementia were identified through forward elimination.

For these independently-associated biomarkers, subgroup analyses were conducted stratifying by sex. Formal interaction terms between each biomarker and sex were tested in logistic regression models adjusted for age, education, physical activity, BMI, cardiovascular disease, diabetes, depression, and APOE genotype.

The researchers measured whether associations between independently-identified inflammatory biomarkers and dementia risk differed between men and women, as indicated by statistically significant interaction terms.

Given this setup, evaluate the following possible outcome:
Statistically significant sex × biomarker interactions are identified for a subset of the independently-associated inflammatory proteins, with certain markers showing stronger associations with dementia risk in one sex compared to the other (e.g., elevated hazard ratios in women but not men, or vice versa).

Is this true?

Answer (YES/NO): NO